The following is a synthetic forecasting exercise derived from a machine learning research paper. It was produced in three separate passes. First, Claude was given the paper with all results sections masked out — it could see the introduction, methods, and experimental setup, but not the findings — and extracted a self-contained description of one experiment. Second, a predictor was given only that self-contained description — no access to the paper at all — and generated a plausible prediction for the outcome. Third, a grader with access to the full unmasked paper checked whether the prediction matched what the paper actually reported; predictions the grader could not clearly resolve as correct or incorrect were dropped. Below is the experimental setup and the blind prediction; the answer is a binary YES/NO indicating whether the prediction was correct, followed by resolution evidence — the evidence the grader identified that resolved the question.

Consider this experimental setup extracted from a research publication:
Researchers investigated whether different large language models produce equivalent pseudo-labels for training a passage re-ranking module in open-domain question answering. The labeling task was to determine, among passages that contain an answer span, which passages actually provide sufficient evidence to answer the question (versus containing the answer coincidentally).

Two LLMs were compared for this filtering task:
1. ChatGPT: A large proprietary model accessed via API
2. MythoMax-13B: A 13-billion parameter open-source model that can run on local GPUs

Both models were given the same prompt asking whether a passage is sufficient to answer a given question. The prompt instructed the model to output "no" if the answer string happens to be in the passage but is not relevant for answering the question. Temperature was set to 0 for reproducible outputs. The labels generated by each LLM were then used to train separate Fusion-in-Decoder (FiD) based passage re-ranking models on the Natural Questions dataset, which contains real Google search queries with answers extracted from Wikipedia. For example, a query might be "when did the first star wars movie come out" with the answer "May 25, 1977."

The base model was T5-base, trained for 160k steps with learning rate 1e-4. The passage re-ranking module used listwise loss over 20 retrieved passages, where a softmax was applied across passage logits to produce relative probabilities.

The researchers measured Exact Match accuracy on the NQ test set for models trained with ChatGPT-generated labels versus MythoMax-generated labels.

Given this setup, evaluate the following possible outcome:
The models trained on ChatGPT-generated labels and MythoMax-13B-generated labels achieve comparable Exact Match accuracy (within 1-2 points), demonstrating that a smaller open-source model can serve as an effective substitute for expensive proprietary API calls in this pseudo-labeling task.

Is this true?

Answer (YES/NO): YES